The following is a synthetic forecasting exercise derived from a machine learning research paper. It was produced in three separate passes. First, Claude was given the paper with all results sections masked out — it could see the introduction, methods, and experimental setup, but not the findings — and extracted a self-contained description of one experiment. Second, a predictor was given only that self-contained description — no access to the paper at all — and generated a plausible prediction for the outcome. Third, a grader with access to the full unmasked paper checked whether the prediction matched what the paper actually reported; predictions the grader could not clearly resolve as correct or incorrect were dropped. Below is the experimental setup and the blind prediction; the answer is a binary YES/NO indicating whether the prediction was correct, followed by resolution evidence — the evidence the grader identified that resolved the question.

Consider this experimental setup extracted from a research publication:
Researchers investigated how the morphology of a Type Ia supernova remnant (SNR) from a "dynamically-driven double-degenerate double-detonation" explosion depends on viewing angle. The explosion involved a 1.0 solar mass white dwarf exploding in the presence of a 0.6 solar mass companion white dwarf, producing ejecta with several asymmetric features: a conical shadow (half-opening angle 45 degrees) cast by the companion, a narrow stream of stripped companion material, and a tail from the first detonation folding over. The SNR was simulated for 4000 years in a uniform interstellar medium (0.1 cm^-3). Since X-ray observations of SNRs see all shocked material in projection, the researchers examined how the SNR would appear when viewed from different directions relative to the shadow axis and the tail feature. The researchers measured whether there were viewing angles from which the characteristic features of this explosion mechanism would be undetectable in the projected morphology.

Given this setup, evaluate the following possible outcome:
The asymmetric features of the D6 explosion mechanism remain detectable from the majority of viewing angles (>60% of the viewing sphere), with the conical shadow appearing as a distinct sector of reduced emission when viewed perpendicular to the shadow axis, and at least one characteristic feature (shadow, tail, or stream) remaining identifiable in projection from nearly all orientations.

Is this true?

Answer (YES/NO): NO